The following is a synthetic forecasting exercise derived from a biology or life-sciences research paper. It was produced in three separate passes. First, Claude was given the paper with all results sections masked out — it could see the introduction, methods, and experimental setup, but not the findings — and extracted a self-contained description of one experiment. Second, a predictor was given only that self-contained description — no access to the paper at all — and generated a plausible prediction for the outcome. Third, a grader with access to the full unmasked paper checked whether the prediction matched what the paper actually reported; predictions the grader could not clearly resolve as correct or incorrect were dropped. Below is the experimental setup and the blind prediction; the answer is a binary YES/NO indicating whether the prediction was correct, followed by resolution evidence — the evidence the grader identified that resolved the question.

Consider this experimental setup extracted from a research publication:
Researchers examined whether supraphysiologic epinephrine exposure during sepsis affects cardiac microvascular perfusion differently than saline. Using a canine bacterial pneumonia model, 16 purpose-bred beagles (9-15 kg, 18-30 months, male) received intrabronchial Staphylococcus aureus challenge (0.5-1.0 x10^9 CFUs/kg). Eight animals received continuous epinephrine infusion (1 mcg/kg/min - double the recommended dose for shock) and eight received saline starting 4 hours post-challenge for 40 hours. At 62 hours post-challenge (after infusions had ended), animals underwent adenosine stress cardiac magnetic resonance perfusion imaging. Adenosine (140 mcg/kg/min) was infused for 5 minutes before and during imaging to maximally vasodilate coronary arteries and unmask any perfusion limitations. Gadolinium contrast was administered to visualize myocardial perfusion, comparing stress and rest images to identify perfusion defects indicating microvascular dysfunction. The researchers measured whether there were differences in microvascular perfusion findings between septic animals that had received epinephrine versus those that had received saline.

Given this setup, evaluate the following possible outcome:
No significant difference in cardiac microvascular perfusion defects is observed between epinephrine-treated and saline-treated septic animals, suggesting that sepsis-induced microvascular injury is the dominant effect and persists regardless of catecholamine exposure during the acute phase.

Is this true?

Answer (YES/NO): NO